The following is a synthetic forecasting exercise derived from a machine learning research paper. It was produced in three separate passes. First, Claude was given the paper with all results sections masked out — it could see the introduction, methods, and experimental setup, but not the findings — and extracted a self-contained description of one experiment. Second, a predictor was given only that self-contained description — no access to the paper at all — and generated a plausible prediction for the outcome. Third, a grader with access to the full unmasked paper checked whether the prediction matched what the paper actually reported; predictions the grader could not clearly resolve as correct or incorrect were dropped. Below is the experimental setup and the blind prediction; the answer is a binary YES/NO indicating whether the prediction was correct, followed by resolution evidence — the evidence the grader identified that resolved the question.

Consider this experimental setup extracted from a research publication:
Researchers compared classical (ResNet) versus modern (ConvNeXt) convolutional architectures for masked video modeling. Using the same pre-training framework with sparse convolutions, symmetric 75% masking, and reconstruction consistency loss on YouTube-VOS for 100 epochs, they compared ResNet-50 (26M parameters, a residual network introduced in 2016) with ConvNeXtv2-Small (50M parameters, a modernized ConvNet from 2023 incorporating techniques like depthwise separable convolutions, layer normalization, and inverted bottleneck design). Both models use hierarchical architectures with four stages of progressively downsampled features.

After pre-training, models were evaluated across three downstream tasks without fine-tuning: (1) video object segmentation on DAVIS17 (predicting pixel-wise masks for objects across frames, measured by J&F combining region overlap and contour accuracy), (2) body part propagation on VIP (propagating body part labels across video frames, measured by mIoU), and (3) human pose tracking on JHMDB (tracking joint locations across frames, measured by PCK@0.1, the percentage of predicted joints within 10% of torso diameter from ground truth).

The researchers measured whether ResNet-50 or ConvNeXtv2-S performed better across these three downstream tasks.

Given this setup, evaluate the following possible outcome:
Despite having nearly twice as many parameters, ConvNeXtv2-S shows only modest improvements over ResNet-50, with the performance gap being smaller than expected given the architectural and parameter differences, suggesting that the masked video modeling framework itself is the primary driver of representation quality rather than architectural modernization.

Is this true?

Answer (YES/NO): NO